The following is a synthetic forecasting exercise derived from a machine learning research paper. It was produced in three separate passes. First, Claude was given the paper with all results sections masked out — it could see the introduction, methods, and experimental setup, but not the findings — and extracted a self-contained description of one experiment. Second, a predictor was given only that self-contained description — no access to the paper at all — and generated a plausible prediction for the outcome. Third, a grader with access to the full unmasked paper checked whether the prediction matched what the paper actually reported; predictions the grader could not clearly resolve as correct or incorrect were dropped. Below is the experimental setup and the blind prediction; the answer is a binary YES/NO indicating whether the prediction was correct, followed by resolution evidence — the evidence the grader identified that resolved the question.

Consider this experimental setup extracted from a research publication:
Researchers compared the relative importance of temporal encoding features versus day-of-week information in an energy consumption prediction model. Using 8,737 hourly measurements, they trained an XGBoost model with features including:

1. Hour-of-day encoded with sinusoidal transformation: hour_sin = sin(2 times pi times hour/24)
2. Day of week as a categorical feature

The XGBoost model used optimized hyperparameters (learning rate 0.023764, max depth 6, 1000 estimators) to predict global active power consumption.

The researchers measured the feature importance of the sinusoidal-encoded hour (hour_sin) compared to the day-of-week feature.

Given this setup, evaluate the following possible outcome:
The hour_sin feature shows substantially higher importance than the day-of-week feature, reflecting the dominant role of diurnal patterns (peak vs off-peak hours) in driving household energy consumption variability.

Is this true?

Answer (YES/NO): YES